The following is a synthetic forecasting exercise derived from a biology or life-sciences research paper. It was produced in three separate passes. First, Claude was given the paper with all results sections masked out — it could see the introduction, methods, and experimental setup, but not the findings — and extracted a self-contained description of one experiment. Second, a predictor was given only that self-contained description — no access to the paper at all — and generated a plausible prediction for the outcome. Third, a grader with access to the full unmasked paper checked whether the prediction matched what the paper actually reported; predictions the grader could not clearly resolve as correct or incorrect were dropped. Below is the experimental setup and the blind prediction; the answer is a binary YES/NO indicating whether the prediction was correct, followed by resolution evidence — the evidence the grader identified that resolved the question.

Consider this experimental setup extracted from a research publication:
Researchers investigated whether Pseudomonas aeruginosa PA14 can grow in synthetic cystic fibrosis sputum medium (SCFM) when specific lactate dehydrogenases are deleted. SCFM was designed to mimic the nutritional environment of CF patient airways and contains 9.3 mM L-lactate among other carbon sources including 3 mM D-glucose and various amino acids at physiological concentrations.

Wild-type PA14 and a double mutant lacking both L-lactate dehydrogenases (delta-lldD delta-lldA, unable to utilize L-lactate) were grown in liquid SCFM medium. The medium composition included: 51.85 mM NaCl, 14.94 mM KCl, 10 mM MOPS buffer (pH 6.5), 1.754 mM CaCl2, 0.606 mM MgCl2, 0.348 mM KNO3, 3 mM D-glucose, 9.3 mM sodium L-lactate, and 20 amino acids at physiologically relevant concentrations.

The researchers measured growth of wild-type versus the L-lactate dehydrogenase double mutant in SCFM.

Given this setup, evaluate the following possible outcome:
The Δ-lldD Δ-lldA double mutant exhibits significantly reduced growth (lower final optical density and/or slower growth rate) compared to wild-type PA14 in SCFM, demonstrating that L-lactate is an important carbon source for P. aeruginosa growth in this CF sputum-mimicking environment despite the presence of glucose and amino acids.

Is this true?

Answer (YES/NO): NO